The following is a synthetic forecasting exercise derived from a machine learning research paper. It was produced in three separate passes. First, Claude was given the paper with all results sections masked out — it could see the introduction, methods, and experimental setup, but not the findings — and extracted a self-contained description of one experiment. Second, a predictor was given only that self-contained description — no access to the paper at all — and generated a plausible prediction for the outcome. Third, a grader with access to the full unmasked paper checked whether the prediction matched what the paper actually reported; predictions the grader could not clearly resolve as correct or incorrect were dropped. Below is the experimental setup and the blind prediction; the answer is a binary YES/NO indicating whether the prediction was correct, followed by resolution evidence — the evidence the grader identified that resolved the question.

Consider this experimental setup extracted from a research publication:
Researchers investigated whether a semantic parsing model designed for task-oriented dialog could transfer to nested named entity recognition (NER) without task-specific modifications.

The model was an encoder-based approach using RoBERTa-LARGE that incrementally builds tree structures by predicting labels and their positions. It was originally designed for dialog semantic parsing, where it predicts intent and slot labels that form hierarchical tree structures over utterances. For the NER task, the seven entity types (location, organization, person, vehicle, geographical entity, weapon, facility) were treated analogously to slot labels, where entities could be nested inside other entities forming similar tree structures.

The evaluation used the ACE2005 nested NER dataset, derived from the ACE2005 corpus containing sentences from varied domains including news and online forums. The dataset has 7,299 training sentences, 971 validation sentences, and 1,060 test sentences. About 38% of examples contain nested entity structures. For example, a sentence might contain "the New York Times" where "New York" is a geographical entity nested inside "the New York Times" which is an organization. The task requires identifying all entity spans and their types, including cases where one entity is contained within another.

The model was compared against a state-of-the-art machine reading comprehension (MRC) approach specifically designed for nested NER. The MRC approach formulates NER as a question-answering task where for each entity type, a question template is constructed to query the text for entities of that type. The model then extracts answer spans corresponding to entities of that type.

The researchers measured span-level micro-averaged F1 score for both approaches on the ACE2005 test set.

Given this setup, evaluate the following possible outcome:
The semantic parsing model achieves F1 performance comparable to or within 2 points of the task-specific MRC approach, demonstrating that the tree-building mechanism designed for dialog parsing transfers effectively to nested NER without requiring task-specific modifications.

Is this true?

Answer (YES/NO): YES